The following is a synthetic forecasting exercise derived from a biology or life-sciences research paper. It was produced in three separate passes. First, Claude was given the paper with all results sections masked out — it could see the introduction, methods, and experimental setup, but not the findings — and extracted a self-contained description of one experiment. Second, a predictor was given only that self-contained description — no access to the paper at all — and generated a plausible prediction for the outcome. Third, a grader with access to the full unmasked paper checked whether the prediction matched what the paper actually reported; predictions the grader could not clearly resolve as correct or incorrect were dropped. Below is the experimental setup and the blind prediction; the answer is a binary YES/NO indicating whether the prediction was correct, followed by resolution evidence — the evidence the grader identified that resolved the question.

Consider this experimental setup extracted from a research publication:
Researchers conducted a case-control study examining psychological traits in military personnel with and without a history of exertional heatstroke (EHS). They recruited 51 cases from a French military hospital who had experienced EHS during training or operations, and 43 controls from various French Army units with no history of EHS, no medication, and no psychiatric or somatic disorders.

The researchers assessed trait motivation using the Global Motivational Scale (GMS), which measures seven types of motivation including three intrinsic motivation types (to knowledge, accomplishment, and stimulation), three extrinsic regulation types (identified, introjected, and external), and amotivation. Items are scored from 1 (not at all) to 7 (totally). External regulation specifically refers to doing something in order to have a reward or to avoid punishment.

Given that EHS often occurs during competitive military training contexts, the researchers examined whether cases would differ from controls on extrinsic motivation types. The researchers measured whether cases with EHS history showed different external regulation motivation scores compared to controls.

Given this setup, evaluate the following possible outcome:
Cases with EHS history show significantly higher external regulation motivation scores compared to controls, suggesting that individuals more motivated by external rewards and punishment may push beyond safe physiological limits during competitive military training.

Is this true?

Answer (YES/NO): NO